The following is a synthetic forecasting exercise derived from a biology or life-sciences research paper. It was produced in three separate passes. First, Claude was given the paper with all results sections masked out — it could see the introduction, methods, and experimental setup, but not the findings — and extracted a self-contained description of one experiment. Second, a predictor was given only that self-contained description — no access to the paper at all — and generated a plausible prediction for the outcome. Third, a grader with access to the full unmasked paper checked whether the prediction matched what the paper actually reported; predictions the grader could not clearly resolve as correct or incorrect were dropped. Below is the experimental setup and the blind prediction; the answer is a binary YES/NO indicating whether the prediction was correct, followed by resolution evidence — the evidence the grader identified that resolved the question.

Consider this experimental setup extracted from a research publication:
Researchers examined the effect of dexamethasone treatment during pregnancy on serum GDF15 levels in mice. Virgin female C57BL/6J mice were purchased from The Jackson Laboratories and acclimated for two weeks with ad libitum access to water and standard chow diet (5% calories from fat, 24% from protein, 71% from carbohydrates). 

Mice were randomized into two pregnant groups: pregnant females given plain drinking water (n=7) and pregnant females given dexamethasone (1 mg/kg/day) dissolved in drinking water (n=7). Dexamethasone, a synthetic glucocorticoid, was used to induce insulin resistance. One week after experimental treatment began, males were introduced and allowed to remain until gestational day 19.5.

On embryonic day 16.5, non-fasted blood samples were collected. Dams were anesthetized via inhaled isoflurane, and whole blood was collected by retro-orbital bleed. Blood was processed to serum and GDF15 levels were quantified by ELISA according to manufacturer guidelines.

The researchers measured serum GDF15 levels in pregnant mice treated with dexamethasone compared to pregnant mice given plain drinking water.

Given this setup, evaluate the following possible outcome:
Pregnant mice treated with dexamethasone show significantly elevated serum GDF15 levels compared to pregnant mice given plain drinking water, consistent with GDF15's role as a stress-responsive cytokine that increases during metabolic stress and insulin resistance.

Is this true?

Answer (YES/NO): NO